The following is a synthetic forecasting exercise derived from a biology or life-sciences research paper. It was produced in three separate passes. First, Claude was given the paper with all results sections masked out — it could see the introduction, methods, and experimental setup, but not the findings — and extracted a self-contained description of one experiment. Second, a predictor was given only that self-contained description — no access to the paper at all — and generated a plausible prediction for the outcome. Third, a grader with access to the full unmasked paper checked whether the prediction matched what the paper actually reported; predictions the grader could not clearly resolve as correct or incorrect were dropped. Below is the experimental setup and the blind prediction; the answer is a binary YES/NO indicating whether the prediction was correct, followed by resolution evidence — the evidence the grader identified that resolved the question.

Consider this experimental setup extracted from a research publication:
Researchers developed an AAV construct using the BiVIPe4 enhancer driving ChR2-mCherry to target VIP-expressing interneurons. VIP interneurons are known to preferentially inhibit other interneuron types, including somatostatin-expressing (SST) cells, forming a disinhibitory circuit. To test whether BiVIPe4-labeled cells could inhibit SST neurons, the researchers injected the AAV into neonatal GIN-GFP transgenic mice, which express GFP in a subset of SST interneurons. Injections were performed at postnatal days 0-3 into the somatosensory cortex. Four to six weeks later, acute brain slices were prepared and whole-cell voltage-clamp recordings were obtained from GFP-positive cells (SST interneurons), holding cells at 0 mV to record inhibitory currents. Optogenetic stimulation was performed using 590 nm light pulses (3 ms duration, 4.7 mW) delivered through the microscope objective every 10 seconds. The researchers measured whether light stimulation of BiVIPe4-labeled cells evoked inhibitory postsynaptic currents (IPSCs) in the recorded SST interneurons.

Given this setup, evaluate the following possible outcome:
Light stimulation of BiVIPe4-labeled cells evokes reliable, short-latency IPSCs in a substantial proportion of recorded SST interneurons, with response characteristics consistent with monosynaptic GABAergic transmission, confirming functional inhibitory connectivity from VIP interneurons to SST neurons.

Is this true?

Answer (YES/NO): YES